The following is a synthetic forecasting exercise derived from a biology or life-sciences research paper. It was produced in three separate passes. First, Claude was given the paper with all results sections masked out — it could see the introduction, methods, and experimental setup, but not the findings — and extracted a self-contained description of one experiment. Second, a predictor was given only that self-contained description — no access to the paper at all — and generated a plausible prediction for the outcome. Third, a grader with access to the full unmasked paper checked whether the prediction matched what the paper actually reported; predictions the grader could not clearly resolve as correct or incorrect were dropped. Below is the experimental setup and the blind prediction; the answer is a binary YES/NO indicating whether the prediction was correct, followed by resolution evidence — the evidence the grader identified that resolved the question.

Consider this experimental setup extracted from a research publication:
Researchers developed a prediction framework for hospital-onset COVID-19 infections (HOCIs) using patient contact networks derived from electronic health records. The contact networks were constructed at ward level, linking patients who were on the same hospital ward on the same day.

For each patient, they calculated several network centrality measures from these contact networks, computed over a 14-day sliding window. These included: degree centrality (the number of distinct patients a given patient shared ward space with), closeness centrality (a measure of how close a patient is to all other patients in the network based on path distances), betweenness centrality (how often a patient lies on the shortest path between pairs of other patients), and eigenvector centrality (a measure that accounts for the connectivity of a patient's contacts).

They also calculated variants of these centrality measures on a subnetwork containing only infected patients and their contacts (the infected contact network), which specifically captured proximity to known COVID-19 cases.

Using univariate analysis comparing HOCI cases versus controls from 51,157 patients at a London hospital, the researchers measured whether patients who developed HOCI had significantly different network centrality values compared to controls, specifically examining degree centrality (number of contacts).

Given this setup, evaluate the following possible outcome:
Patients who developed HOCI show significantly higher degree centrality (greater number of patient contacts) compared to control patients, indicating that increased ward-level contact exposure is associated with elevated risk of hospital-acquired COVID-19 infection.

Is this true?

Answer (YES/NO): YES